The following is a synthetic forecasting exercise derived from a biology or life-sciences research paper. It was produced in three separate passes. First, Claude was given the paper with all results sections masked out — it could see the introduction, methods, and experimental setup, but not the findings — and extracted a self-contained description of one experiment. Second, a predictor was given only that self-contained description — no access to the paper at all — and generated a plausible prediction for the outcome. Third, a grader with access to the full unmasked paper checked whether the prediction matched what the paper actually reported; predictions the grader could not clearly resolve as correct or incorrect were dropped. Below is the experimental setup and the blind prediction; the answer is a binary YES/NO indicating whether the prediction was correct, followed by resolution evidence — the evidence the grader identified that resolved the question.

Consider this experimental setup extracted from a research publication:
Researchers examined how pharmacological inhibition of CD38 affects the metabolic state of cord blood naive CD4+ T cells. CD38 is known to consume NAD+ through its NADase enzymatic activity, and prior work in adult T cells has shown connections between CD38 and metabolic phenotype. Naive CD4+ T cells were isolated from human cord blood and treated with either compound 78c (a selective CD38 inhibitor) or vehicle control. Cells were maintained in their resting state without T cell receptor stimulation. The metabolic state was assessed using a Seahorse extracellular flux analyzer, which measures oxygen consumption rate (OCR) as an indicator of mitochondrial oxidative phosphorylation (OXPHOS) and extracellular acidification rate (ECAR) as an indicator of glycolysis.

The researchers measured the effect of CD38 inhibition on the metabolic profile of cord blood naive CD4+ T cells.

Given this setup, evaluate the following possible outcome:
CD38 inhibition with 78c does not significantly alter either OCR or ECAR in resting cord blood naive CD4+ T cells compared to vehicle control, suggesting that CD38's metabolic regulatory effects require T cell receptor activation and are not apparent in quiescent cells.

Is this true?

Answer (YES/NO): NO